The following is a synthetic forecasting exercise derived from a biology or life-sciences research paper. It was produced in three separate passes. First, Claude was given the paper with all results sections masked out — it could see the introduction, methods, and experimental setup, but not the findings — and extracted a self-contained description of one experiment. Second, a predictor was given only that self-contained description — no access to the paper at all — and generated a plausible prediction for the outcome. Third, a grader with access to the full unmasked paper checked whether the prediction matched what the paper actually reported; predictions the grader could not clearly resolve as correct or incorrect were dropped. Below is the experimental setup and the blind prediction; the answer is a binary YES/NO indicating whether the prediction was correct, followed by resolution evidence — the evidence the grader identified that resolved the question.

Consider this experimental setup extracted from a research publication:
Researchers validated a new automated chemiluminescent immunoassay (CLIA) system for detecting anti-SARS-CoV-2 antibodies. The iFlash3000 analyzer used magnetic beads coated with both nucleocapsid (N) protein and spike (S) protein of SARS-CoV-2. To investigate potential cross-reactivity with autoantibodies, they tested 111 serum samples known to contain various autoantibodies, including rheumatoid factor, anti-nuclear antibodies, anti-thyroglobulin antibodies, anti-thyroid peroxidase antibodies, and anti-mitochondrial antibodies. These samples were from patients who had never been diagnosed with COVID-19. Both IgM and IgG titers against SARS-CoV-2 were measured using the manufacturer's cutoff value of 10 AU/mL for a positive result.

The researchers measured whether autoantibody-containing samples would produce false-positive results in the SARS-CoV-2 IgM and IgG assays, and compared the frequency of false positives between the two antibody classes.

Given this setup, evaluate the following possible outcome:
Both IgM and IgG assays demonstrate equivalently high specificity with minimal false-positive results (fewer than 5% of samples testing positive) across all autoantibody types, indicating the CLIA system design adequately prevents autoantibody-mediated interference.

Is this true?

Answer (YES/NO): NO